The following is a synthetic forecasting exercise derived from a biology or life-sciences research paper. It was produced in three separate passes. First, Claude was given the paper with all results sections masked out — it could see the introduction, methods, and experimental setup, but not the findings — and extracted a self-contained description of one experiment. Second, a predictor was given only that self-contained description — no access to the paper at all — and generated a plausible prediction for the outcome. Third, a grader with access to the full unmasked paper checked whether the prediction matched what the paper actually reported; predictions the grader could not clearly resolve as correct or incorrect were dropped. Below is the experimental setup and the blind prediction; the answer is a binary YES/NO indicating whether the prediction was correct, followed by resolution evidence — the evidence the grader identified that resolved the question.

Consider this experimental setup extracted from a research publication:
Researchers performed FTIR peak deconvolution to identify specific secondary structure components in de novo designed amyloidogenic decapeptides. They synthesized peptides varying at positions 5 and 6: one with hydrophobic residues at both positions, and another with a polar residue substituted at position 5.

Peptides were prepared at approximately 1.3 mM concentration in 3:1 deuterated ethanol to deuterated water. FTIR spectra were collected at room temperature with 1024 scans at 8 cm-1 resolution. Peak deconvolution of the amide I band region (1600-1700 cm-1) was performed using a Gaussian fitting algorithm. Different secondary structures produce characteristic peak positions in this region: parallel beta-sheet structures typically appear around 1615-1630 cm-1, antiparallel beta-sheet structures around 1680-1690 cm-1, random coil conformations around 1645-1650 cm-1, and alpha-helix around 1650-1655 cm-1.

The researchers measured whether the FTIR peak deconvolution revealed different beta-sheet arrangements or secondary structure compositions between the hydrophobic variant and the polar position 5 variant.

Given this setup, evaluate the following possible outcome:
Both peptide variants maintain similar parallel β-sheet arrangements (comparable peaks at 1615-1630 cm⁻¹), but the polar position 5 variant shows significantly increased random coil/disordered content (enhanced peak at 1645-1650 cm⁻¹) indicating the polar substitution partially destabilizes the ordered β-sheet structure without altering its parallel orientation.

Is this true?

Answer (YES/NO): NO